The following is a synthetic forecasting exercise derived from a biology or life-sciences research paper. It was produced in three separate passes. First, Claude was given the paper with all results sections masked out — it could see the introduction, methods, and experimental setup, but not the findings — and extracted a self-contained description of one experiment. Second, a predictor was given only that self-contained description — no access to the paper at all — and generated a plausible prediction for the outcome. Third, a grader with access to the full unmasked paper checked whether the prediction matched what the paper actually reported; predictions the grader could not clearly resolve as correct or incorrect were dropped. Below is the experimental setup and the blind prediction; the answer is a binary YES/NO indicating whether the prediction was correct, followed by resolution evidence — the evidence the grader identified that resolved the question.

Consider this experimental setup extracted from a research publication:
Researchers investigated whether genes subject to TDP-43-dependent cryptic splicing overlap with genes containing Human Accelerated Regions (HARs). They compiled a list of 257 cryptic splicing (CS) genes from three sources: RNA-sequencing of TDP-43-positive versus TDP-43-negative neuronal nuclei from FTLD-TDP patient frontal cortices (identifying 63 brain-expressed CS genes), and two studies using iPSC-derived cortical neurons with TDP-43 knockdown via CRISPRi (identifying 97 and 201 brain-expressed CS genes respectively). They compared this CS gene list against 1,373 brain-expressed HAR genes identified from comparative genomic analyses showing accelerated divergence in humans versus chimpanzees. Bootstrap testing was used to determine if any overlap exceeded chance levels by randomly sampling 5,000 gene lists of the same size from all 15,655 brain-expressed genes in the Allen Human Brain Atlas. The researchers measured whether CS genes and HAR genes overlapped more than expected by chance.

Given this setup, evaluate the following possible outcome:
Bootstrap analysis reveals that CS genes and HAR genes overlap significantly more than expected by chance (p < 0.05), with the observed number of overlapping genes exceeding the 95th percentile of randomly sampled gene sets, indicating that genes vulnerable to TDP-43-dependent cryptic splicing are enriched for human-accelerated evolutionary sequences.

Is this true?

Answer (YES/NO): YES